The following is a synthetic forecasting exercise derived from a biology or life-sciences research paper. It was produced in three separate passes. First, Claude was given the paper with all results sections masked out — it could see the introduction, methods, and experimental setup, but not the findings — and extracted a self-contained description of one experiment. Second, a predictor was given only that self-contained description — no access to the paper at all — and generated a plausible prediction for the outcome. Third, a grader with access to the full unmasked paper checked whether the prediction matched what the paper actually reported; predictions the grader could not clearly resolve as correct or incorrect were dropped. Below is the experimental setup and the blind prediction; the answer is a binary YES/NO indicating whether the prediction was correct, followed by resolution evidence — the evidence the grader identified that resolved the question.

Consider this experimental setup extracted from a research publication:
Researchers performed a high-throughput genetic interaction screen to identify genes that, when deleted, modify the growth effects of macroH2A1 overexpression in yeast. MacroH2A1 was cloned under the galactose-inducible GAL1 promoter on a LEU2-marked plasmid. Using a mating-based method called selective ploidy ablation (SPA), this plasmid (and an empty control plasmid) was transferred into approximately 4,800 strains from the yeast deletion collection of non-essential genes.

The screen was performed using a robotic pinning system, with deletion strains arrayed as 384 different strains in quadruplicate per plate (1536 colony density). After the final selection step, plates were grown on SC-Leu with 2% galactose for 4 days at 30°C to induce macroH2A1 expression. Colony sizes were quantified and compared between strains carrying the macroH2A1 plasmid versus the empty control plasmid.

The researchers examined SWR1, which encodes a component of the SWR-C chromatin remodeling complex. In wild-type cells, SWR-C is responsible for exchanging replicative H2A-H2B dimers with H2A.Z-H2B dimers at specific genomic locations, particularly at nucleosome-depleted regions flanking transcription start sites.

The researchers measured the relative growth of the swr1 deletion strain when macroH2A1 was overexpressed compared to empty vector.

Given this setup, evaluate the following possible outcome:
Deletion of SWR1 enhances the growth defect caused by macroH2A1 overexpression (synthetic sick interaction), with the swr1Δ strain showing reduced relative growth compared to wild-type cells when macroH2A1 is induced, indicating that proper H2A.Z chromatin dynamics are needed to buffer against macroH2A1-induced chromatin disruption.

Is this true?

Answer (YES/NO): NO